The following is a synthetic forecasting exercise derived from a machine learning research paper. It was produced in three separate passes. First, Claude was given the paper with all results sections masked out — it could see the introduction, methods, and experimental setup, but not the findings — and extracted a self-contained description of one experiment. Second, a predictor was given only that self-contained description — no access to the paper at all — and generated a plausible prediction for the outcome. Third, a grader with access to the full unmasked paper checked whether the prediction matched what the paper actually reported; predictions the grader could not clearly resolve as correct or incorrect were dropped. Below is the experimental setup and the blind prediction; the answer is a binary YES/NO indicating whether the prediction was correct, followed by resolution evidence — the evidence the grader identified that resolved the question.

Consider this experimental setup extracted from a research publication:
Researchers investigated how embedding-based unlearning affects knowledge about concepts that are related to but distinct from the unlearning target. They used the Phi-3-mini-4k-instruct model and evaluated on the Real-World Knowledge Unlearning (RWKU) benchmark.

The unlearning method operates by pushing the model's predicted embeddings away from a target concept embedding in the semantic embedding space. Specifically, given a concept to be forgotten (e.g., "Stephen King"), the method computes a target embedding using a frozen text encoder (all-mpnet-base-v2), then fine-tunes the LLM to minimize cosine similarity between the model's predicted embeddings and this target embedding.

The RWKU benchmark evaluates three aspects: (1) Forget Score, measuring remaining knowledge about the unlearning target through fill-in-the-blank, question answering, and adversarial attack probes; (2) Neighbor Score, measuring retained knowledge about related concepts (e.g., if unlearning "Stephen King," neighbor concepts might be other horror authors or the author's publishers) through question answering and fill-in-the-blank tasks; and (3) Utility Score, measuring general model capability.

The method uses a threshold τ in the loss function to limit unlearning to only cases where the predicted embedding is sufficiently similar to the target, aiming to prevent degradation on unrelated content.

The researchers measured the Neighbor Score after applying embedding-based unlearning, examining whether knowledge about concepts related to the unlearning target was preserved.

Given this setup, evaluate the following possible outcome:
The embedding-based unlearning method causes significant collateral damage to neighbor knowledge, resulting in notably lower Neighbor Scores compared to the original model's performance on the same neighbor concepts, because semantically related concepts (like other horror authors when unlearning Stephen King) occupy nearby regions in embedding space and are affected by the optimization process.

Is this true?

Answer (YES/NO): YES